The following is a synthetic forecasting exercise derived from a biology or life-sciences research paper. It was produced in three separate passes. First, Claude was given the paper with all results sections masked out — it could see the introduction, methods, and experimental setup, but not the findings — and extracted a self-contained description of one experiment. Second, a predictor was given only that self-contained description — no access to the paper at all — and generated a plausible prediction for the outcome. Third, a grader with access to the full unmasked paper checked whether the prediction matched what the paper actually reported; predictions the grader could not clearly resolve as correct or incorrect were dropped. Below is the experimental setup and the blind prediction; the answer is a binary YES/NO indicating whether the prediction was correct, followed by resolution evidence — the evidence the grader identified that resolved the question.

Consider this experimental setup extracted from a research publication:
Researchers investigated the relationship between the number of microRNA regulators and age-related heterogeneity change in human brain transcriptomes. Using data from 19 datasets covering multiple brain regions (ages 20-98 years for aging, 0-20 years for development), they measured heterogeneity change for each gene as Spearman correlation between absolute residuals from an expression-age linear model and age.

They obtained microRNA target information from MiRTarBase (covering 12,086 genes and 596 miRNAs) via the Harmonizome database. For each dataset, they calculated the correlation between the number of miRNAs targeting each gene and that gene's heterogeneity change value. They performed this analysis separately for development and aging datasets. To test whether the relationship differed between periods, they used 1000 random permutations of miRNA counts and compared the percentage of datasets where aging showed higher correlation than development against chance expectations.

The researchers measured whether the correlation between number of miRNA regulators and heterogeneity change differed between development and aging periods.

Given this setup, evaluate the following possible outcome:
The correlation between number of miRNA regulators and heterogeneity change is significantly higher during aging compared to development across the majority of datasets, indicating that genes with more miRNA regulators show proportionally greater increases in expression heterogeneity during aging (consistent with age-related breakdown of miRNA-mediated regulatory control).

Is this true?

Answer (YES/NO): YES